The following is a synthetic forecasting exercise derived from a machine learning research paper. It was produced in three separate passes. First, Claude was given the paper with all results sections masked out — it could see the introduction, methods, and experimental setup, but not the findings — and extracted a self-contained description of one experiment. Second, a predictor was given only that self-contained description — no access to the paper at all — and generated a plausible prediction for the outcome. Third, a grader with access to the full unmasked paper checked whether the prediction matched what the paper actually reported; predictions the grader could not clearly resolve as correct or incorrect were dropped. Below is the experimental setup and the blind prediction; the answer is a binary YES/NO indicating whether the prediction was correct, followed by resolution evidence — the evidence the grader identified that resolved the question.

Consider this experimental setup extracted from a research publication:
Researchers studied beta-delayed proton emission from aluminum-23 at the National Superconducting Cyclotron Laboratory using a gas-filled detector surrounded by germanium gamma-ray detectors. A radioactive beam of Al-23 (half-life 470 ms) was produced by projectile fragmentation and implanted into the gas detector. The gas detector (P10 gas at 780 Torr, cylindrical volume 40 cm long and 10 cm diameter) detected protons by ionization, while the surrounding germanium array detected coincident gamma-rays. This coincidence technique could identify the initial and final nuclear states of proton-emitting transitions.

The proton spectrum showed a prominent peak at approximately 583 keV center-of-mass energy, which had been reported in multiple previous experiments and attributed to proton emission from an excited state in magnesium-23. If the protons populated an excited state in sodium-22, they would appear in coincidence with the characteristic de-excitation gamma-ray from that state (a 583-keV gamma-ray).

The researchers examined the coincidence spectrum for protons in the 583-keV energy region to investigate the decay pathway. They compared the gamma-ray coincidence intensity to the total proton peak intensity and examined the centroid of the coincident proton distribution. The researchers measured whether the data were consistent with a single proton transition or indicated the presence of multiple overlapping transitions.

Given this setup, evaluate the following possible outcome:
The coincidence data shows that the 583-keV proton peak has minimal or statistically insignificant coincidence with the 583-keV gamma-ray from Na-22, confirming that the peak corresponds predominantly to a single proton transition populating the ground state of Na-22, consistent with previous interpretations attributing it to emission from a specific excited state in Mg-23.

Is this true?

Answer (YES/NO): NO